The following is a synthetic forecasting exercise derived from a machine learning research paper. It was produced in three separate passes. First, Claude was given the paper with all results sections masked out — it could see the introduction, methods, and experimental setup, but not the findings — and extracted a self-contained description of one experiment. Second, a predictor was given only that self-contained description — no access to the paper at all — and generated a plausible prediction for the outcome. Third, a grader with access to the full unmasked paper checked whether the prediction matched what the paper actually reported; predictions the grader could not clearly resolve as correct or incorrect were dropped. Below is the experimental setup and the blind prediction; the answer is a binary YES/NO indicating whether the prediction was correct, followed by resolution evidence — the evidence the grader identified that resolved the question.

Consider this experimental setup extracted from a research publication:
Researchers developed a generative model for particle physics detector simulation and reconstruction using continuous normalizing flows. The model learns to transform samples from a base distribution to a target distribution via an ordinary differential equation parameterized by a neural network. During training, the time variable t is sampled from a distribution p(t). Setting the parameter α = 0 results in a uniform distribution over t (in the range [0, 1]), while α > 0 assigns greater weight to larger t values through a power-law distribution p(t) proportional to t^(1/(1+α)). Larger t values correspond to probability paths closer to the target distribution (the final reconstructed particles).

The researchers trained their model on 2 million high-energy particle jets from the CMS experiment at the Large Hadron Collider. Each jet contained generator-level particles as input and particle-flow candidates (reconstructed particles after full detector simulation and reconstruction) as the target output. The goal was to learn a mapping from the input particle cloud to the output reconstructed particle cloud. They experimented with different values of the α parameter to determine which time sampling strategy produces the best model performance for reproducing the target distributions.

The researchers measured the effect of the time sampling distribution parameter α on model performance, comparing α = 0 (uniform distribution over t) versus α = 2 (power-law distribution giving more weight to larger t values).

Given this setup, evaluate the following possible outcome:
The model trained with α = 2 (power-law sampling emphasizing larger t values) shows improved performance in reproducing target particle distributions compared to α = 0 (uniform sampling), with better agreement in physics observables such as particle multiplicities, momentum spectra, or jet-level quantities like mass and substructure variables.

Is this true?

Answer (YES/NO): YES